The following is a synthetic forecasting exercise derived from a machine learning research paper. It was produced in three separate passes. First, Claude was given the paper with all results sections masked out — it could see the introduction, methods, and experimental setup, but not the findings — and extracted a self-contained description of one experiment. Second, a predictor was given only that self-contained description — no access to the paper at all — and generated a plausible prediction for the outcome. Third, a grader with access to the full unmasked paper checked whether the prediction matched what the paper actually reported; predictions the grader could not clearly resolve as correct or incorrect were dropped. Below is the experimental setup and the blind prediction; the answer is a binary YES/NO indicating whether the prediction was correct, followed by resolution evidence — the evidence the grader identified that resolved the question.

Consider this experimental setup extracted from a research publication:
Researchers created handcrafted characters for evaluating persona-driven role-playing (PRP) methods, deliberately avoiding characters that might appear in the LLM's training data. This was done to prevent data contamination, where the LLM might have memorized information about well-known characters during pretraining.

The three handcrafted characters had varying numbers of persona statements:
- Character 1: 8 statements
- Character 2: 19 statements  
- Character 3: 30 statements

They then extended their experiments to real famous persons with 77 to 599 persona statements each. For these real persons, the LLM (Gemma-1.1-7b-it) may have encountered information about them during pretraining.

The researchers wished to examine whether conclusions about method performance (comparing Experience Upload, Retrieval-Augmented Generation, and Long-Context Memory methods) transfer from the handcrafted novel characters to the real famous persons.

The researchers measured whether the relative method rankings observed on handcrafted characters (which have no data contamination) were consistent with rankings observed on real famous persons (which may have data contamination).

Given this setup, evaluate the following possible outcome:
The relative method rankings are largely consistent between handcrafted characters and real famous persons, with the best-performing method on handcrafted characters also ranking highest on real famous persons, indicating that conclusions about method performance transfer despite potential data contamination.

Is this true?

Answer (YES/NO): YES